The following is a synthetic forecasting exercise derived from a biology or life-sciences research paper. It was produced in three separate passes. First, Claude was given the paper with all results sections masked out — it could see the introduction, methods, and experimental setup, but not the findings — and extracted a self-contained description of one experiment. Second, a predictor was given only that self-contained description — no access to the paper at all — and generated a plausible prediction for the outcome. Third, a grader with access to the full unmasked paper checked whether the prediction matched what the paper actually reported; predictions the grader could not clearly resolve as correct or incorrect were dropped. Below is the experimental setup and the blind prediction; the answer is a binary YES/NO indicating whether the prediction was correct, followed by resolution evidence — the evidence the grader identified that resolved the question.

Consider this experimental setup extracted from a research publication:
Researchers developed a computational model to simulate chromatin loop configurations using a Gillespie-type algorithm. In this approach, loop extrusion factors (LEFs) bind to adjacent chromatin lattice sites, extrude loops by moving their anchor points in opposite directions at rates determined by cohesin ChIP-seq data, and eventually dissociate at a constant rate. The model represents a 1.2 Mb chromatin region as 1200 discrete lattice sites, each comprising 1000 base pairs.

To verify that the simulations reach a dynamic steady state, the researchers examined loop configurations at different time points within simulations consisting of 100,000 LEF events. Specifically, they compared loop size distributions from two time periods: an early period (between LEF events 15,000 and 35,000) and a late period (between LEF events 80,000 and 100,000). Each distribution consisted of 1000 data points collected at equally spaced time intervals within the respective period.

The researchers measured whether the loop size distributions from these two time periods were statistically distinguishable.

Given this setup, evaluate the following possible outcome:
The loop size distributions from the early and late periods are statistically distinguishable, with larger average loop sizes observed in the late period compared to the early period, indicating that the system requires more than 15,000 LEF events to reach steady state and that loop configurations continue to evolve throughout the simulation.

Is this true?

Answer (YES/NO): NO